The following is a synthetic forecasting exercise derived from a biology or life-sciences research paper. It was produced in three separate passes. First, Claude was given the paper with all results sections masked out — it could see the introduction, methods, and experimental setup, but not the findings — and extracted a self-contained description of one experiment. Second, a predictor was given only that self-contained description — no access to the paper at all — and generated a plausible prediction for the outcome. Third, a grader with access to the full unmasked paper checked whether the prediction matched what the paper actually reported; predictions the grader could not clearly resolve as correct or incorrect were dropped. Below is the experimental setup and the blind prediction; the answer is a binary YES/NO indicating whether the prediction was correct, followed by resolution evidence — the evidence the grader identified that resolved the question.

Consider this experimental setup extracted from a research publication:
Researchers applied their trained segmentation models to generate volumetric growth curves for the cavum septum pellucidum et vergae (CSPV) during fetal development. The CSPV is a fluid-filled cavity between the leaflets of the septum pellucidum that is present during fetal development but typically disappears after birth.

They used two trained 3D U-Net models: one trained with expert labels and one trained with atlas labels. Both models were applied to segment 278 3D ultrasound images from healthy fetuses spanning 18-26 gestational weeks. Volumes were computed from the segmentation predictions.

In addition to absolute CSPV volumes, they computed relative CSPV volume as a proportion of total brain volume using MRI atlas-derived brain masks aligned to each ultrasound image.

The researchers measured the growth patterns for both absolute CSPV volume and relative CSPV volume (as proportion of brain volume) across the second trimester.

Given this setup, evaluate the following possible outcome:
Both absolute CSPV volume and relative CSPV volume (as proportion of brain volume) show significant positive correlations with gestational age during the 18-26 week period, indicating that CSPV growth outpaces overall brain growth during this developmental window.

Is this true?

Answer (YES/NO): NO